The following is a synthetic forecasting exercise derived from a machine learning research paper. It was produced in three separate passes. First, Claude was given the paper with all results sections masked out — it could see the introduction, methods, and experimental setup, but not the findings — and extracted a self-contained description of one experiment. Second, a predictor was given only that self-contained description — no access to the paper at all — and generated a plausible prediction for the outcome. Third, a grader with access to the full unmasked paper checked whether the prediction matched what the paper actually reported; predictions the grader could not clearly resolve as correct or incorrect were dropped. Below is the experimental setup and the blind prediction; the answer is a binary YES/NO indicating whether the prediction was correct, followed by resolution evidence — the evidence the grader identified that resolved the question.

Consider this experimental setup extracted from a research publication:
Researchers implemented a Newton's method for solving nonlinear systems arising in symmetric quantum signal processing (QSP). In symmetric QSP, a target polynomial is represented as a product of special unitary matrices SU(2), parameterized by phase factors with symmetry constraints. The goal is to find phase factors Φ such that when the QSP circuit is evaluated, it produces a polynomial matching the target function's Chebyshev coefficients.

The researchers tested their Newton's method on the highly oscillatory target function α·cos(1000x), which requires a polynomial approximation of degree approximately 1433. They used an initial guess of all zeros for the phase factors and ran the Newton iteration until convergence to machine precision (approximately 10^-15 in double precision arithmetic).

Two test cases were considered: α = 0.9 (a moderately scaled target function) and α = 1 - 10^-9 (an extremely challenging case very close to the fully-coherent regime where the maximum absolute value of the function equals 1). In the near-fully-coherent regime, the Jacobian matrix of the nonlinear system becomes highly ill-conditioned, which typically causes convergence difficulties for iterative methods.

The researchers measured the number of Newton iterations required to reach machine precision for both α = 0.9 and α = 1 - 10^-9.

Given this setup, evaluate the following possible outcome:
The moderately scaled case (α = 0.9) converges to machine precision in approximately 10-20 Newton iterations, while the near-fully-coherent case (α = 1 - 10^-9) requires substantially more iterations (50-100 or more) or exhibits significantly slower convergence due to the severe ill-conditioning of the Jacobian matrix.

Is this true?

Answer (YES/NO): NO